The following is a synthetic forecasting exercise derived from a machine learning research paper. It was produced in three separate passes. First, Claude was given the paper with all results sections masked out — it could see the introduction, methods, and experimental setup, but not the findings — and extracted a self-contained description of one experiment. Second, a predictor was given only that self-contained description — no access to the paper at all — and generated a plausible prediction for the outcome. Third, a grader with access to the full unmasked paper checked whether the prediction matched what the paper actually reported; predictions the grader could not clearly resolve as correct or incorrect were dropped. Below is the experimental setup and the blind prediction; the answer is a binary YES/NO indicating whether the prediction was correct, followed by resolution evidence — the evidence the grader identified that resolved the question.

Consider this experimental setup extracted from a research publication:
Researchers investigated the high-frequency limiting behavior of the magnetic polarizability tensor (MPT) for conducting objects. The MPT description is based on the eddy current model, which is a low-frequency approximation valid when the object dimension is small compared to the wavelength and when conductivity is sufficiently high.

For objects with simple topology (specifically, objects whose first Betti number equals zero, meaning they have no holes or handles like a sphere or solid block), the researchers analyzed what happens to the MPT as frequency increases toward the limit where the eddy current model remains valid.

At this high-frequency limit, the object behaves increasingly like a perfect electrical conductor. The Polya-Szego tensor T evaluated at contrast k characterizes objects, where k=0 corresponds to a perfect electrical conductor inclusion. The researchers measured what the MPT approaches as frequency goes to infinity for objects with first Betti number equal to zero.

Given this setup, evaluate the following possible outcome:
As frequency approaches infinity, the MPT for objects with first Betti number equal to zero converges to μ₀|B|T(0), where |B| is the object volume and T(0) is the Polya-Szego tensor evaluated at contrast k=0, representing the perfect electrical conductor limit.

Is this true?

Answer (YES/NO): NO